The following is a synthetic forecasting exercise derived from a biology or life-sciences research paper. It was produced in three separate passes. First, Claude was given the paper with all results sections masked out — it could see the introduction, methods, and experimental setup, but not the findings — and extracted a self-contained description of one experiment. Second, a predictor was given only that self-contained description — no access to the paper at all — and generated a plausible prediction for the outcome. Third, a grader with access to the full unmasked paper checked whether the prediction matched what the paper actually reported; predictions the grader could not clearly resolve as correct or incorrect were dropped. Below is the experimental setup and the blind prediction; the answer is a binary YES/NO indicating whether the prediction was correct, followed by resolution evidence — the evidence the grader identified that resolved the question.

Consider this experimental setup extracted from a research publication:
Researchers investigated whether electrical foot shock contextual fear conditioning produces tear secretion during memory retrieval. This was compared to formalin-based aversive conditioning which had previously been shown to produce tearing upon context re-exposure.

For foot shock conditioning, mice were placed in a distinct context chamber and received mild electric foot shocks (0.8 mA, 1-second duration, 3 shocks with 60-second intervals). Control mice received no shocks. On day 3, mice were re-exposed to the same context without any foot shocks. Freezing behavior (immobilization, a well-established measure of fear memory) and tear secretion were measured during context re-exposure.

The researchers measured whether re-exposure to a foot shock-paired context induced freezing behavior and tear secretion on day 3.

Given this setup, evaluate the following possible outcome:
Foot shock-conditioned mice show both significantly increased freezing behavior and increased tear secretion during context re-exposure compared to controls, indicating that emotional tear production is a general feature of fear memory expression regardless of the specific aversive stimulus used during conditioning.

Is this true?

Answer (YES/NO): NO